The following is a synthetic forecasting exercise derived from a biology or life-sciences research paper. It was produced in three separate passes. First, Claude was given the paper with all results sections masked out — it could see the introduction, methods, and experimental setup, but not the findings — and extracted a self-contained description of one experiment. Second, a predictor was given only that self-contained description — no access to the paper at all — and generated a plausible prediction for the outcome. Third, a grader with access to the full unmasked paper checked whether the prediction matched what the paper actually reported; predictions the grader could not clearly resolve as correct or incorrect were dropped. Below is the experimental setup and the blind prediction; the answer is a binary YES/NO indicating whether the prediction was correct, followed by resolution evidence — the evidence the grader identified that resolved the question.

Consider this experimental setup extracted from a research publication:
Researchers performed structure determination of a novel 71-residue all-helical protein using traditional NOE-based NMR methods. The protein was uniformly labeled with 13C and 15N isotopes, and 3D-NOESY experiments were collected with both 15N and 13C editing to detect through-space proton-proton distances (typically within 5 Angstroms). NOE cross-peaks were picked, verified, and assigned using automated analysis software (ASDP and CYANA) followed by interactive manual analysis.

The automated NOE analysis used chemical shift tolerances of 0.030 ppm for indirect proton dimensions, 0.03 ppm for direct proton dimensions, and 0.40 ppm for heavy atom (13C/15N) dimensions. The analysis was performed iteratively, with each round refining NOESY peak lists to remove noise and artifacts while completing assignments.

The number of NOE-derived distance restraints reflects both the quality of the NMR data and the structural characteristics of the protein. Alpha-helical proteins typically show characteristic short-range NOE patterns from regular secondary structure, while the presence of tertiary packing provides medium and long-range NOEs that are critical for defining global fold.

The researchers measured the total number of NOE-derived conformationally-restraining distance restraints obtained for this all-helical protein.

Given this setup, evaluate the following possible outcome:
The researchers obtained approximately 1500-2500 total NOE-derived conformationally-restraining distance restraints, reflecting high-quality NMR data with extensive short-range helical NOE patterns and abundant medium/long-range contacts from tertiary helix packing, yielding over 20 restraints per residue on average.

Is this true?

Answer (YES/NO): YES